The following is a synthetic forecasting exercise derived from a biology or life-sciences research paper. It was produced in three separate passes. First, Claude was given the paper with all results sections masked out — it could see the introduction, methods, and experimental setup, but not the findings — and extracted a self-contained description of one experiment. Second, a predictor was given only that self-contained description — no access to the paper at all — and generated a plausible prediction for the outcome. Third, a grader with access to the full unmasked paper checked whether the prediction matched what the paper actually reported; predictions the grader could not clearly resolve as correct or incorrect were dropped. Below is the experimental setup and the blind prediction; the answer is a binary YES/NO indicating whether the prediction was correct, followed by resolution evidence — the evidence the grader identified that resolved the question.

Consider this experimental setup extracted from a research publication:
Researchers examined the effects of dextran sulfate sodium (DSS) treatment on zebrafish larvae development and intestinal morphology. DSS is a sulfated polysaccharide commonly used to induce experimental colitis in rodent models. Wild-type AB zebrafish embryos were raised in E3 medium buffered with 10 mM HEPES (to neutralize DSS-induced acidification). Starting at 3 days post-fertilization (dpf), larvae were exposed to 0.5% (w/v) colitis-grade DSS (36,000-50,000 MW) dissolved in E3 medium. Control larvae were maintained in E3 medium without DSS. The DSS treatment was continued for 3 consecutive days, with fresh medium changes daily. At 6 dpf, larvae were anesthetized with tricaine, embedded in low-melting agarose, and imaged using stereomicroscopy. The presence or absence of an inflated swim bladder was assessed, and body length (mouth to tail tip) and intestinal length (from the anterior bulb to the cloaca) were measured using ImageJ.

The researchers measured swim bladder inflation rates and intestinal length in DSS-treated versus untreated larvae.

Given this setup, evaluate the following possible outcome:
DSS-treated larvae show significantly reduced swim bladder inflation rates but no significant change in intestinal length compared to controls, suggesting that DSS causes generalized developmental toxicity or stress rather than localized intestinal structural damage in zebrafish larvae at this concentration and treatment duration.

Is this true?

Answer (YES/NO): NO